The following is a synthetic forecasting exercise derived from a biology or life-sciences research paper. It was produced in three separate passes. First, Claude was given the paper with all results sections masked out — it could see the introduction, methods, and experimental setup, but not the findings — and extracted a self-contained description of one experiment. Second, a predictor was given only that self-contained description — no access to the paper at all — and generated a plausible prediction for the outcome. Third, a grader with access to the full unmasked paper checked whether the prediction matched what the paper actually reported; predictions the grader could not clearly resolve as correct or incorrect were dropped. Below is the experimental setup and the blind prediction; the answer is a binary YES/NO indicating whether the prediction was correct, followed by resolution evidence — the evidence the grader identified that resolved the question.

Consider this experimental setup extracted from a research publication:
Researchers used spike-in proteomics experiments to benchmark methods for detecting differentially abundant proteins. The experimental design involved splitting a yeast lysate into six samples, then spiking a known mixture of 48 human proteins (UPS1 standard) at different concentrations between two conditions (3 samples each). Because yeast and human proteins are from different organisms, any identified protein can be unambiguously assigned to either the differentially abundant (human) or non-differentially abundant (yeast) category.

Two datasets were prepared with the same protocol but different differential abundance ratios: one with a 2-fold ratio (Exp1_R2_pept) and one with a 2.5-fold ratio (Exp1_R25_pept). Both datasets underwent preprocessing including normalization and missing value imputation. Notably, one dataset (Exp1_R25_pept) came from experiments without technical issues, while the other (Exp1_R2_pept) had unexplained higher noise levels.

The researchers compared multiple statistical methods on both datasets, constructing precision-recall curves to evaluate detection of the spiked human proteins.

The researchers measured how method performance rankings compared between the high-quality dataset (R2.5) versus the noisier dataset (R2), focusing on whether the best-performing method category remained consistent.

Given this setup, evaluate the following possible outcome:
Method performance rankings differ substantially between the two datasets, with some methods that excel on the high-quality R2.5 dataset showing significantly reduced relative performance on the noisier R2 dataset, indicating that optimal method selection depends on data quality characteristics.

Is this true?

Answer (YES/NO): YES